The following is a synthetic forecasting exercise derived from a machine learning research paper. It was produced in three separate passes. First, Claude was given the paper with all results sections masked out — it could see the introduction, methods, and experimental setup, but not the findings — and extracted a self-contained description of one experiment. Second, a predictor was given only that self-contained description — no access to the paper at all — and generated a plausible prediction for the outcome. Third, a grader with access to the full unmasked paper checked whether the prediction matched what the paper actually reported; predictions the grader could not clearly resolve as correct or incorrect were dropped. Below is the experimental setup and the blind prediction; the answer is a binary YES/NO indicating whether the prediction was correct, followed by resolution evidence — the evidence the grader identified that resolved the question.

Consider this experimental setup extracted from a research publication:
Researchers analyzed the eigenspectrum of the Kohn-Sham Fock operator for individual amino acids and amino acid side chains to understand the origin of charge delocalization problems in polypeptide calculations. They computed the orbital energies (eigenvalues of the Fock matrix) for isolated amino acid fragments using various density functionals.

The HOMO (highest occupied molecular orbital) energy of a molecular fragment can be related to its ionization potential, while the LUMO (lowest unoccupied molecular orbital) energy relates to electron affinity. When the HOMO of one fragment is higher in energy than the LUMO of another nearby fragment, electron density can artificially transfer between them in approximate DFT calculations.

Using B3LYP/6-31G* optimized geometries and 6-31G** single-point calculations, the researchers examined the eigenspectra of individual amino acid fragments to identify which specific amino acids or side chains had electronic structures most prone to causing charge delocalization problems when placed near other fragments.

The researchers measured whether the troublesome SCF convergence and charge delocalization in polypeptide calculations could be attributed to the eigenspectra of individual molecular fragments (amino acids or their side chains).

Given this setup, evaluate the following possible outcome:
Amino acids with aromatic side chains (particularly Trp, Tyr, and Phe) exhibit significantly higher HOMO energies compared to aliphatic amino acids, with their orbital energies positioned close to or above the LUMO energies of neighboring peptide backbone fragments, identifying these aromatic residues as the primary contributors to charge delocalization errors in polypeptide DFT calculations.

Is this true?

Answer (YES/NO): NO